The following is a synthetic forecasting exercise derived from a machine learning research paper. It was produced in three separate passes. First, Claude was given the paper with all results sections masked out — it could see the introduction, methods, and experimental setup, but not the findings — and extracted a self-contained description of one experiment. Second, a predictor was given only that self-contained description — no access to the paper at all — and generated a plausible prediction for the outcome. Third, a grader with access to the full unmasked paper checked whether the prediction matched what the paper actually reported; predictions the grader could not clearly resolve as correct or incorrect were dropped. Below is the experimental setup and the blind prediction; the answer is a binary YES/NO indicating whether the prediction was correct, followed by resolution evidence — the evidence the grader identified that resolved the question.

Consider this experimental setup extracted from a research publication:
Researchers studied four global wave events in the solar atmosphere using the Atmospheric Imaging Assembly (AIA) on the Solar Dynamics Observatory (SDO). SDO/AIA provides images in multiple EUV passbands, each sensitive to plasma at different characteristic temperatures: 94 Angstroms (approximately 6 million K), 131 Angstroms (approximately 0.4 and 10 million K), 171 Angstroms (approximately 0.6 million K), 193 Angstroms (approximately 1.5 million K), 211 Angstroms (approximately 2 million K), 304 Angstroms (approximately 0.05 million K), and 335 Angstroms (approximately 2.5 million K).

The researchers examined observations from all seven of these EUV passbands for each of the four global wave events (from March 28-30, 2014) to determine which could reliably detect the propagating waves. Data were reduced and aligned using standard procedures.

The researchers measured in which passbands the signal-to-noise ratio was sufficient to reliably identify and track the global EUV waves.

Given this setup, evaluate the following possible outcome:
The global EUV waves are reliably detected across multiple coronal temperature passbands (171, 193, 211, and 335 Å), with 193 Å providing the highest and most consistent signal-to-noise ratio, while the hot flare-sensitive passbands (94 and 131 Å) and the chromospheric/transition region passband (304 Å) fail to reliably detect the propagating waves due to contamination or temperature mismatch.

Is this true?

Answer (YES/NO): NO